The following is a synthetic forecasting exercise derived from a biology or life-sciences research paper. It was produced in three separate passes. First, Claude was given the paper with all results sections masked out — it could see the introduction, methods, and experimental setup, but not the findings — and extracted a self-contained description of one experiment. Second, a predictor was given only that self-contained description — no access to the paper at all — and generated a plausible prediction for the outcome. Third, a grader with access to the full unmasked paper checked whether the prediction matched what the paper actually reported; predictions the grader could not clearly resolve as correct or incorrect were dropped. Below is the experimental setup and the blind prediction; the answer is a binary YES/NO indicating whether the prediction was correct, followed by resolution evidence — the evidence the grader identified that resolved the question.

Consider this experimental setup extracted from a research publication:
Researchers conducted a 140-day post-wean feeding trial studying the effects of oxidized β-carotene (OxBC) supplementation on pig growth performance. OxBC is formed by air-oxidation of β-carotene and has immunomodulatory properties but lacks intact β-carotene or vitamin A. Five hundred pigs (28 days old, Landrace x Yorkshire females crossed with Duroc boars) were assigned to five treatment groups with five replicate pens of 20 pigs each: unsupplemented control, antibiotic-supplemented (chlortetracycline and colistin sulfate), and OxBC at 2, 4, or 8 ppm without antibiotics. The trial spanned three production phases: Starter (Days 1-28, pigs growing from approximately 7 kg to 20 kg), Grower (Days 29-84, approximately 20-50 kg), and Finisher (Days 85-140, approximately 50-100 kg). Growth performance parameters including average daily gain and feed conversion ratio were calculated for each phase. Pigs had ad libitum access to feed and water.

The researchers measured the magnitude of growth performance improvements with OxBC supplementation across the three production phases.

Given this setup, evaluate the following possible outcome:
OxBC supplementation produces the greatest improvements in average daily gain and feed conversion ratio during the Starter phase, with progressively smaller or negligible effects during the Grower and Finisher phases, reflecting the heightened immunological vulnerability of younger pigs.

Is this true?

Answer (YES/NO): YES